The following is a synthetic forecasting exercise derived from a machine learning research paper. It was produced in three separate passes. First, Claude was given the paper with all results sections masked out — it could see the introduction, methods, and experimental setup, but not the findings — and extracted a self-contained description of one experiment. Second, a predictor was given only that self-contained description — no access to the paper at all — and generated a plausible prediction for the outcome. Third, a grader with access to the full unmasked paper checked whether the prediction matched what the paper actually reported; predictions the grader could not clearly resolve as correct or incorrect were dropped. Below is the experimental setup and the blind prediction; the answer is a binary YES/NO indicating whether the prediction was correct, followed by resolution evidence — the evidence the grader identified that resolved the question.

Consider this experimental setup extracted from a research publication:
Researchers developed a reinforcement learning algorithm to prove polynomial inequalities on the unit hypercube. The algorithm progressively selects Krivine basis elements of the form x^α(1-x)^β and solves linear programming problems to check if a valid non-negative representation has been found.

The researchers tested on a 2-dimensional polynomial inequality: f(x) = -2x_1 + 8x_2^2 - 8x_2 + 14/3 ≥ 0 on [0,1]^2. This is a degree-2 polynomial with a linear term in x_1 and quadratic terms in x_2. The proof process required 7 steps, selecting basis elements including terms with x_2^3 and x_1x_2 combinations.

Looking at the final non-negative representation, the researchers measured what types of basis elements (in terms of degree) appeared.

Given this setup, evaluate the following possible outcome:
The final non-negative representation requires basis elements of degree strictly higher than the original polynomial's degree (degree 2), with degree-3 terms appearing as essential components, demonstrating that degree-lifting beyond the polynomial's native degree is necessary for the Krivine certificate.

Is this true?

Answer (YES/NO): YES